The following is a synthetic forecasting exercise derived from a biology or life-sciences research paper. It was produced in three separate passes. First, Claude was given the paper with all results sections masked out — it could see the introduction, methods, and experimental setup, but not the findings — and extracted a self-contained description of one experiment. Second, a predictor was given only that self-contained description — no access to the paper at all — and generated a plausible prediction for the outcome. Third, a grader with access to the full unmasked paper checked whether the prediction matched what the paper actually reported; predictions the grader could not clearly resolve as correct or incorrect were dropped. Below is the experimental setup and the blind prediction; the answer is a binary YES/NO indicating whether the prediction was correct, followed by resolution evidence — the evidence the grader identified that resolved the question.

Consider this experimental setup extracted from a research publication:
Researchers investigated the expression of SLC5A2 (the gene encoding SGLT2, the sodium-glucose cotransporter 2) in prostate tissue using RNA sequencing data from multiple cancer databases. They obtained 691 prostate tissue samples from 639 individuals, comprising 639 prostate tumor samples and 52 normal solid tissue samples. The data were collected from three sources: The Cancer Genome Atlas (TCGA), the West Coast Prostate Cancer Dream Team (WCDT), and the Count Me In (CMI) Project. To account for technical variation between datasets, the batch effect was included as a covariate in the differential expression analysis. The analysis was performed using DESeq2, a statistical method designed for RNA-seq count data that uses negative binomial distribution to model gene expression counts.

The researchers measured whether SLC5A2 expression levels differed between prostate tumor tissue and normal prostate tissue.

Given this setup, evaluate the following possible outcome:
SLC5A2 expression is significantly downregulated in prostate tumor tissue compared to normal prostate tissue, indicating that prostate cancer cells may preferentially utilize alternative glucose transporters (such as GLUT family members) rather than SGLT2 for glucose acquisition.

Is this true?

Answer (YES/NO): NO